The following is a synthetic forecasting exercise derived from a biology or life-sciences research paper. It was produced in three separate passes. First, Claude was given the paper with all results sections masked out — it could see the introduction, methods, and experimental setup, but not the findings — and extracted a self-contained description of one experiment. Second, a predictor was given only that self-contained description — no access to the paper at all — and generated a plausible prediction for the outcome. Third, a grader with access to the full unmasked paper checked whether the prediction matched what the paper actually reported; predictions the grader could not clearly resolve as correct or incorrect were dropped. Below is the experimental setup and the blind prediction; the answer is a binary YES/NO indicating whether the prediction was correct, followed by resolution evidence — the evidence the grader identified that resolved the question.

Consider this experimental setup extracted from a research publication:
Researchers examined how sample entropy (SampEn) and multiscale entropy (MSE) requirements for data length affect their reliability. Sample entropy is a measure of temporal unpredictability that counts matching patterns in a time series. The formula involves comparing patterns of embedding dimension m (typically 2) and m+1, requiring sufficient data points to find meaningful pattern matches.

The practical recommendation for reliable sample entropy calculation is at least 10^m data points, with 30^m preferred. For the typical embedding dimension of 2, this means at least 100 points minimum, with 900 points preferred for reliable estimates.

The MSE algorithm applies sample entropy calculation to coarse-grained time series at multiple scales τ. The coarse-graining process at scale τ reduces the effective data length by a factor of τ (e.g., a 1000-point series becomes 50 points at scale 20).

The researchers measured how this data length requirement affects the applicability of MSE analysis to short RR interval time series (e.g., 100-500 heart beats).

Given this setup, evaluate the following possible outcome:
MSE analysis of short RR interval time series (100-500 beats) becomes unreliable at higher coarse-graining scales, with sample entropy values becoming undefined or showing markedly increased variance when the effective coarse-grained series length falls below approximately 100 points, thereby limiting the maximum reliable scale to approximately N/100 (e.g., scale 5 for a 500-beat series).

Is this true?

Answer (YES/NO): NO